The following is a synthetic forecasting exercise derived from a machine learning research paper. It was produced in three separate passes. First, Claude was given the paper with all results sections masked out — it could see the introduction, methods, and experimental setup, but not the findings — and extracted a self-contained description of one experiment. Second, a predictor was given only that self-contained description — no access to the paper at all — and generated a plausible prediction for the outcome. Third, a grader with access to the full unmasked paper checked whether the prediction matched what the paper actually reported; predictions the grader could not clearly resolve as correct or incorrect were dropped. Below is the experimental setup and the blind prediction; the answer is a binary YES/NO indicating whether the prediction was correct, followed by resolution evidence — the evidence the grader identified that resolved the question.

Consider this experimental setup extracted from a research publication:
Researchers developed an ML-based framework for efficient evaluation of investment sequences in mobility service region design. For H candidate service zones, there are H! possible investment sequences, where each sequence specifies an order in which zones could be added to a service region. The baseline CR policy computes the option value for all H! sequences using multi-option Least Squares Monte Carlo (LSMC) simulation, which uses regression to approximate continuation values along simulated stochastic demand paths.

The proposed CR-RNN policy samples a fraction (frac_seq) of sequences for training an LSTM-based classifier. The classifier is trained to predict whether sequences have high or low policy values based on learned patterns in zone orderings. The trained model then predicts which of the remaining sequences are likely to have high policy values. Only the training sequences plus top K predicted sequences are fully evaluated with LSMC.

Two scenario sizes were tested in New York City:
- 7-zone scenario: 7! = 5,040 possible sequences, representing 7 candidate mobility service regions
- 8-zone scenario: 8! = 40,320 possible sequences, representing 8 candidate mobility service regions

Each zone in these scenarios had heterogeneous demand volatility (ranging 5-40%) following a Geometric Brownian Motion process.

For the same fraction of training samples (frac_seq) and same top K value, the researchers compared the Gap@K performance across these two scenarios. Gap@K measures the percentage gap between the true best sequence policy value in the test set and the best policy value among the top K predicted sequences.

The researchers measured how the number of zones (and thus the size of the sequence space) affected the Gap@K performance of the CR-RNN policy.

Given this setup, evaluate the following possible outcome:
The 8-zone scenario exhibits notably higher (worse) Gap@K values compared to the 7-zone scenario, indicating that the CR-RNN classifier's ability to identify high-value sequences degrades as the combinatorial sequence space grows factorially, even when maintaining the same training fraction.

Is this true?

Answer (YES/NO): NO